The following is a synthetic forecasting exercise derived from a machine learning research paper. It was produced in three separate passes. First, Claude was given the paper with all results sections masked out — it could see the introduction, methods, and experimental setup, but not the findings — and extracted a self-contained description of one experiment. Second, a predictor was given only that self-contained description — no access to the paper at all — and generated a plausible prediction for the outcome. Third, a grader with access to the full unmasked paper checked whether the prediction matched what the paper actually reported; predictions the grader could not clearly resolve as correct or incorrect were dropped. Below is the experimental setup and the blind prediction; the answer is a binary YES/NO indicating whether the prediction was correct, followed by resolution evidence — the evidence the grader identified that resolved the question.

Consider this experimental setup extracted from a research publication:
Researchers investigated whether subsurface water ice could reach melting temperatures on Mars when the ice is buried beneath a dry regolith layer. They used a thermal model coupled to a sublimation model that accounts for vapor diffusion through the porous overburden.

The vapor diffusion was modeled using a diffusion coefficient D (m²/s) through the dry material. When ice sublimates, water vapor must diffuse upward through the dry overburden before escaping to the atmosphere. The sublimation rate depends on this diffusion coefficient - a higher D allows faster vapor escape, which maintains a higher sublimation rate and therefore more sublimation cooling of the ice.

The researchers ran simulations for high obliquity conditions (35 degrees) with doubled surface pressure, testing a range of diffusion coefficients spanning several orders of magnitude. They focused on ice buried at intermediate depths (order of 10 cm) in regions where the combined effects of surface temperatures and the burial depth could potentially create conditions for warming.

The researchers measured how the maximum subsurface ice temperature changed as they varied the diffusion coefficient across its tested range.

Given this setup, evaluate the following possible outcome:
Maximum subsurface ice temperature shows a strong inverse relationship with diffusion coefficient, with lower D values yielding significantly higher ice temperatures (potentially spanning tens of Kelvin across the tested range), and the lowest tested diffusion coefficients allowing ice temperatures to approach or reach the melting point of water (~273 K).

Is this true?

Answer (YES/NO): NO